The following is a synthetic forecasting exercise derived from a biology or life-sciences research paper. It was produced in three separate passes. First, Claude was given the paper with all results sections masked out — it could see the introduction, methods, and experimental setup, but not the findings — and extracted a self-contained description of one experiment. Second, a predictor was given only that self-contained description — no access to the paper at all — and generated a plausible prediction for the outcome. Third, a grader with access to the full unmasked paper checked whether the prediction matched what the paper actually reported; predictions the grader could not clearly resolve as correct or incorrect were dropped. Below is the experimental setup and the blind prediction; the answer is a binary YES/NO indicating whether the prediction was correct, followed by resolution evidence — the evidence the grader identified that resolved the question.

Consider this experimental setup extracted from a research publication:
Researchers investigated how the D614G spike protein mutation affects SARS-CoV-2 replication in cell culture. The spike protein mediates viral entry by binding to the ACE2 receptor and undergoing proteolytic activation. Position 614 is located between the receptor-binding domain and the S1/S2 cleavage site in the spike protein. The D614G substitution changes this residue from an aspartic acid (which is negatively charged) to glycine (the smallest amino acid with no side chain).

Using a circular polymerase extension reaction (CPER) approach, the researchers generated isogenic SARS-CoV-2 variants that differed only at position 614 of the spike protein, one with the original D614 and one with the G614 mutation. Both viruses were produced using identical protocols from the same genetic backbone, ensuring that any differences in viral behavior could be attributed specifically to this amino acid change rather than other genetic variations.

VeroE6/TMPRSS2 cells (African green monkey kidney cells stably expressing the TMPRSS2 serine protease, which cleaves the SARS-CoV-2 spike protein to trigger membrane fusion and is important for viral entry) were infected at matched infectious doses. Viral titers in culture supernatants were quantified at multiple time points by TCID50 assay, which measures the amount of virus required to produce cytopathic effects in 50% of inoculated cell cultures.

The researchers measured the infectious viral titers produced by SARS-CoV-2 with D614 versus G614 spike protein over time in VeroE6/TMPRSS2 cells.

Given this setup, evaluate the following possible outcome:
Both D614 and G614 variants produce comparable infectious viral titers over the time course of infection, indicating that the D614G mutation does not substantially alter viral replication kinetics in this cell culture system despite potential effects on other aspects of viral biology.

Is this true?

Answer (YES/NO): YES